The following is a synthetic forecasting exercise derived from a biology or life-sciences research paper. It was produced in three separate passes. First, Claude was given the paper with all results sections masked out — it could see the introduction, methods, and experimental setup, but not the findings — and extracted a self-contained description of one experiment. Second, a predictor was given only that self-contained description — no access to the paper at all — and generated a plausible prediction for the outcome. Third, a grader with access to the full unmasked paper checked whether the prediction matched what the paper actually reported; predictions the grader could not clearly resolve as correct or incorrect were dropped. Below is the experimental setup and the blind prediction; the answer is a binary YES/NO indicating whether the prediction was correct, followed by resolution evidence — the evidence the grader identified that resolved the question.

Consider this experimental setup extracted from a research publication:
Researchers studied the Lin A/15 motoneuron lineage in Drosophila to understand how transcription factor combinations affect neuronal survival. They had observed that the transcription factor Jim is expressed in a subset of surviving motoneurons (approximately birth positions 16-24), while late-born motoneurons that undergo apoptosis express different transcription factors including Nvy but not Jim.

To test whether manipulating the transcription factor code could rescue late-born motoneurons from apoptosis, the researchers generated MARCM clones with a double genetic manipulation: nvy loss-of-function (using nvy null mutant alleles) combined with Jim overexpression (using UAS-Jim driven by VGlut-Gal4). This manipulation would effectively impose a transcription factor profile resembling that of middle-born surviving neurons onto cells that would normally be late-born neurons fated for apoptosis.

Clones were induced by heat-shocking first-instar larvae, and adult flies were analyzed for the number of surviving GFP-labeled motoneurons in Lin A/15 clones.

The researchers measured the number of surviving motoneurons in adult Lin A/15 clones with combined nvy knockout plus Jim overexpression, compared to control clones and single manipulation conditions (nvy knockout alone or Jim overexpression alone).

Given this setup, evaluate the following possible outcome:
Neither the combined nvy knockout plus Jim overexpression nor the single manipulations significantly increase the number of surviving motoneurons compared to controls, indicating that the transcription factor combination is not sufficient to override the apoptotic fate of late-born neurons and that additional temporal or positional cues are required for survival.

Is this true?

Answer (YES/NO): NO